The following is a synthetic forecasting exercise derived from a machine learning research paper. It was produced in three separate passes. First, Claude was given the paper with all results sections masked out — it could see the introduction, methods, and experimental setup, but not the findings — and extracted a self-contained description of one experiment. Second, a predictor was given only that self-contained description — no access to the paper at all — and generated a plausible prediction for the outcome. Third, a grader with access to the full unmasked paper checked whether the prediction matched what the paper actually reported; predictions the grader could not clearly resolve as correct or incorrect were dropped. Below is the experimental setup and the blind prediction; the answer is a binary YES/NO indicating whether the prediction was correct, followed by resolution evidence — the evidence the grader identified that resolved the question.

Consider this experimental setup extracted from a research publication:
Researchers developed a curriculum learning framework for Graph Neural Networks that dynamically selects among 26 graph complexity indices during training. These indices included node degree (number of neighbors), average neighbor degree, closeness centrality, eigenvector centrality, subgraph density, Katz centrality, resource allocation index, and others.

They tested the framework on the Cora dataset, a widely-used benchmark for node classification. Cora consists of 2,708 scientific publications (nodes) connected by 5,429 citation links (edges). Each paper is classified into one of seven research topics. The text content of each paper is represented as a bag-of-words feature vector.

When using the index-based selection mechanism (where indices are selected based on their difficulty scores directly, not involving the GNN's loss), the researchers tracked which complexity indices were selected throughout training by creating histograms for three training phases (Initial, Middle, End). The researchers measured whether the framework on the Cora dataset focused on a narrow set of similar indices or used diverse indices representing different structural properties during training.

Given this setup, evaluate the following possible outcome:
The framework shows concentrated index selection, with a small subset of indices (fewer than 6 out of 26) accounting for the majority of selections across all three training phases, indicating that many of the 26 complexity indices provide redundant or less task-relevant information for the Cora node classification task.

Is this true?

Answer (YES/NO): YES